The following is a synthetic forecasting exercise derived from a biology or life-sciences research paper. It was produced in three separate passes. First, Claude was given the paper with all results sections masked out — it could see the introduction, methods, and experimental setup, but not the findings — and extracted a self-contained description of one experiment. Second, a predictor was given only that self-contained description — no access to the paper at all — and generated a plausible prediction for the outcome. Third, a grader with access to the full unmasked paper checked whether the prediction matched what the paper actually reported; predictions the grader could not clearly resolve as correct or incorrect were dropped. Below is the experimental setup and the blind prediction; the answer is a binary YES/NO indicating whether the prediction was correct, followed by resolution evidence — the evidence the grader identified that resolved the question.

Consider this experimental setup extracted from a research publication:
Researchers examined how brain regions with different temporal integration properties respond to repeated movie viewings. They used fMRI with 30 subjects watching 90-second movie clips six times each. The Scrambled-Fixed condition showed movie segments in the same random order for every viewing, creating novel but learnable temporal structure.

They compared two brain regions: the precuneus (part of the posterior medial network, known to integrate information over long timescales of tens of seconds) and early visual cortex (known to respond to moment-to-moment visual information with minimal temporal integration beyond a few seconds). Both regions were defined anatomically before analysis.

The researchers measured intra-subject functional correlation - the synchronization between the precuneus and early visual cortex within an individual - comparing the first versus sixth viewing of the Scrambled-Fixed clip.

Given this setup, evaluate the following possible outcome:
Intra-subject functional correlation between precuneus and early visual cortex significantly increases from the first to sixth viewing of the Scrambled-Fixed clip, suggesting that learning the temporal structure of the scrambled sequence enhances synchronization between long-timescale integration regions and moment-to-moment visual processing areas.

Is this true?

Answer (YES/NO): NO